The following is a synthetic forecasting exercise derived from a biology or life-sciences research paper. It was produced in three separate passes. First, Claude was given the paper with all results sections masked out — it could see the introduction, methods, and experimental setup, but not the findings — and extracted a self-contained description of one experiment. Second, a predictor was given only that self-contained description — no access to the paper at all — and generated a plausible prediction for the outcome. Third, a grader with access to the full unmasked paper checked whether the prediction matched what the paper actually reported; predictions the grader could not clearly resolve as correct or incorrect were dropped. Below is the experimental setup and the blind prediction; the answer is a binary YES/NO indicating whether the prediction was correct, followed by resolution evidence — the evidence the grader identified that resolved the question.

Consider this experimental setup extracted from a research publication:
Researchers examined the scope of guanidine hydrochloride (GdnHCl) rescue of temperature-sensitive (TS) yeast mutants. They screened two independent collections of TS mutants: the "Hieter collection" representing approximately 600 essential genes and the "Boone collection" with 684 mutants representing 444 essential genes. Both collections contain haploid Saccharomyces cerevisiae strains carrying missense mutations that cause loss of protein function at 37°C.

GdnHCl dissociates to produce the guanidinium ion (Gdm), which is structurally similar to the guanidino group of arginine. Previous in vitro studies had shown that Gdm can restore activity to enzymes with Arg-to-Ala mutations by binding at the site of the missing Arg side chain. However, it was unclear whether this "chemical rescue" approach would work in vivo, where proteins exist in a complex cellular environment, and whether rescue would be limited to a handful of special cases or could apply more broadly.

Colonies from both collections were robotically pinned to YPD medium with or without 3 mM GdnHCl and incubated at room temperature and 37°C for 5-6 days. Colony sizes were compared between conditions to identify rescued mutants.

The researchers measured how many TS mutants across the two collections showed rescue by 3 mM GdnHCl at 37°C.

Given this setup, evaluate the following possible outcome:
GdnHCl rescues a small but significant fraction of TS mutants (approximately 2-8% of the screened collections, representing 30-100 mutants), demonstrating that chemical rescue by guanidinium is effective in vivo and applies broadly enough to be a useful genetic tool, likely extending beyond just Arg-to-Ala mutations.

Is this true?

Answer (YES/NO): NO